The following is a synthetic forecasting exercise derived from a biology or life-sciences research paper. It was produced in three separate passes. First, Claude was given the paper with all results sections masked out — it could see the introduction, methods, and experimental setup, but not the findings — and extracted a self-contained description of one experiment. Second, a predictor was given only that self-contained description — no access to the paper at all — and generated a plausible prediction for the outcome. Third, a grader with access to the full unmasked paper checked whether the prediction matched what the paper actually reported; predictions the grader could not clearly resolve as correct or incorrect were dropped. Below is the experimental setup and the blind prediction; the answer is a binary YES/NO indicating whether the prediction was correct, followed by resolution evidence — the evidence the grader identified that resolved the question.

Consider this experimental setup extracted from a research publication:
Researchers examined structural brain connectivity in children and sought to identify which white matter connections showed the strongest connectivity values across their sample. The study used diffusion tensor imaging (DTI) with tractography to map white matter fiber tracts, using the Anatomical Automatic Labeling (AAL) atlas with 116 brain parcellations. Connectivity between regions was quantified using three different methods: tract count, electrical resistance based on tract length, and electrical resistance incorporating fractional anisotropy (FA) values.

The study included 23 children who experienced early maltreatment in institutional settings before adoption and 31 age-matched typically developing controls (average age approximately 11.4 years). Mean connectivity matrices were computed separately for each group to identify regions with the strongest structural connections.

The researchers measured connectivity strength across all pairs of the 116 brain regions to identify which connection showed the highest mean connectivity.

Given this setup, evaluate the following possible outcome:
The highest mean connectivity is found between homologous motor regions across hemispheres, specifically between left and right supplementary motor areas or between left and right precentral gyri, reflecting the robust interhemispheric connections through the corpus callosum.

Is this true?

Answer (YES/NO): YES